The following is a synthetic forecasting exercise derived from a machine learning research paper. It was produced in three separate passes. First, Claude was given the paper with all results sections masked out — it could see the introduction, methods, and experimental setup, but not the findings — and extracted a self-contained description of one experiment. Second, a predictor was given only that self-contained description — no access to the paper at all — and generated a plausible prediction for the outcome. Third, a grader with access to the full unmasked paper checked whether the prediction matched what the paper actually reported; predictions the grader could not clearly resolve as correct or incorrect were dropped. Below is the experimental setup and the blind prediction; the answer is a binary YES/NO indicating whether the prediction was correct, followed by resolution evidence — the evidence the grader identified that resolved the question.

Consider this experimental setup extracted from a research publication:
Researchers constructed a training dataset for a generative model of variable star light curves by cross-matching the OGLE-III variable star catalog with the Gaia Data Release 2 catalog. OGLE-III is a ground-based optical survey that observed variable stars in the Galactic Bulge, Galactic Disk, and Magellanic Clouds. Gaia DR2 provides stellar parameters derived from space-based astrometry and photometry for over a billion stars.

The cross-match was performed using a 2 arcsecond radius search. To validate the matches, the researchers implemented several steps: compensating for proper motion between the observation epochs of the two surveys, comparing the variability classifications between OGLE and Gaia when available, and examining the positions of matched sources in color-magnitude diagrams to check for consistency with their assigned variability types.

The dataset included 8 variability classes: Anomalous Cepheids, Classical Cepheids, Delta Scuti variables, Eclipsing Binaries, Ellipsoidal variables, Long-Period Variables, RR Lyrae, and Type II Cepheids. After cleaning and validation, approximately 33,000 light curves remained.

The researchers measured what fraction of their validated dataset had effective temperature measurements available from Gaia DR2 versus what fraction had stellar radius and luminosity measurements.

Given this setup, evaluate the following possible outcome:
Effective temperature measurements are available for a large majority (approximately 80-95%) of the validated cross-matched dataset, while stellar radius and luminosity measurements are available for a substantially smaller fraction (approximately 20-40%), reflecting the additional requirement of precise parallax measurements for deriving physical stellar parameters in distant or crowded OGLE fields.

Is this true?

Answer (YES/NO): NO